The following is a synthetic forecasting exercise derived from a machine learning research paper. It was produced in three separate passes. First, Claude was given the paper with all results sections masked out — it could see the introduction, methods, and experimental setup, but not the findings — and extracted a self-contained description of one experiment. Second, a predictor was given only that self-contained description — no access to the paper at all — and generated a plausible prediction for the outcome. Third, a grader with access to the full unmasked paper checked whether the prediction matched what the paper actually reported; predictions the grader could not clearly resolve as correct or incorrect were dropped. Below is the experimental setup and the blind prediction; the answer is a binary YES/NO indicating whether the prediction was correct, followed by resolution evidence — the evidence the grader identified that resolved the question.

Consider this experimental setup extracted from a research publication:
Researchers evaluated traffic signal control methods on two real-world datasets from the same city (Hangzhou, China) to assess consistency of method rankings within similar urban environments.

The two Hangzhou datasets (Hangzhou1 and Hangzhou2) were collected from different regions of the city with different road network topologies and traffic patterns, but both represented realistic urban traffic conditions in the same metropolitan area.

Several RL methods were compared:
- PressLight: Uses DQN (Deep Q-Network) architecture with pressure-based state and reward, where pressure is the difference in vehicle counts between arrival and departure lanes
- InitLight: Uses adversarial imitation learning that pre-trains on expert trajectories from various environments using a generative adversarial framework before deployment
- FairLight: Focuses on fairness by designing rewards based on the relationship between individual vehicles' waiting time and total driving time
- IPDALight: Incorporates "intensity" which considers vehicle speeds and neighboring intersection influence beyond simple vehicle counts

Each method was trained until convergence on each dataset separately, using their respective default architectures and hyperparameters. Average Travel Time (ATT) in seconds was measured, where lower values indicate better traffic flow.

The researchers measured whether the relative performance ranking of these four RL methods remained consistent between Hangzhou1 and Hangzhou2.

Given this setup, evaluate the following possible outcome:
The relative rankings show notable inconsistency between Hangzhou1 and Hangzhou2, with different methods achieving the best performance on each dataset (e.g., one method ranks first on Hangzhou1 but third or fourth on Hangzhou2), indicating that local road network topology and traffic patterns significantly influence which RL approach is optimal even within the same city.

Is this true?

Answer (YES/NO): YES